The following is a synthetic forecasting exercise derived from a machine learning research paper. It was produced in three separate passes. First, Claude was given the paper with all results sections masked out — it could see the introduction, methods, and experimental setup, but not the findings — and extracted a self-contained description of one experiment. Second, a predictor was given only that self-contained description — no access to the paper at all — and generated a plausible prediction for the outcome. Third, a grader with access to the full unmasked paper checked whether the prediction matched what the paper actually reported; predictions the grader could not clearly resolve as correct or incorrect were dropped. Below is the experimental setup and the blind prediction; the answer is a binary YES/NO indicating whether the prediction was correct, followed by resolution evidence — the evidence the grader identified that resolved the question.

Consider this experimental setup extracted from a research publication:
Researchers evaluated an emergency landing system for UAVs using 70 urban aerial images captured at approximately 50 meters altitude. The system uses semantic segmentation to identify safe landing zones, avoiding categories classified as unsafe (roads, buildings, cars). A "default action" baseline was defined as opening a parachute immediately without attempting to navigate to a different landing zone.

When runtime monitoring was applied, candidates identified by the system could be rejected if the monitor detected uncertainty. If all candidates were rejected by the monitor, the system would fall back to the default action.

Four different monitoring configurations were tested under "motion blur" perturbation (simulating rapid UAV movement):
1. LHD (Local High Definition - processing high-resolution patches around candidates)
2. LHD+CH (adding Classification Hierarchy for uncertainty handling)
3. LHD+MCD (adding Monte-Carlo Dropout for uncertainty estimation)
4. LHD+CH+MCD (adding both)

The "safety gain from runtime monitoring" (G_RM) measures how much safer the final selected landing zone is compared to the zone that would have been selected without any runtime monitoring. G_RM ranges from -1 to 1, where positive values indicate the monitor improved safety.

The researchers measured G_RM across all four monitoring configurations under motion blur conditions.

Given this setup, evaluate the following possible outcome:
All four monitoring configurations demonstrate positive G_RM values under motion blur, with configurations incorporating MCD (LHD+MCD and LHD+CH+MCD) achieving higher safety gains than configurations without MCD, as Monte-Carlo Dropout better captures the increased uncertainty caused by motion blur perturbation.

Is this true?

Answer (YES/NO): NO